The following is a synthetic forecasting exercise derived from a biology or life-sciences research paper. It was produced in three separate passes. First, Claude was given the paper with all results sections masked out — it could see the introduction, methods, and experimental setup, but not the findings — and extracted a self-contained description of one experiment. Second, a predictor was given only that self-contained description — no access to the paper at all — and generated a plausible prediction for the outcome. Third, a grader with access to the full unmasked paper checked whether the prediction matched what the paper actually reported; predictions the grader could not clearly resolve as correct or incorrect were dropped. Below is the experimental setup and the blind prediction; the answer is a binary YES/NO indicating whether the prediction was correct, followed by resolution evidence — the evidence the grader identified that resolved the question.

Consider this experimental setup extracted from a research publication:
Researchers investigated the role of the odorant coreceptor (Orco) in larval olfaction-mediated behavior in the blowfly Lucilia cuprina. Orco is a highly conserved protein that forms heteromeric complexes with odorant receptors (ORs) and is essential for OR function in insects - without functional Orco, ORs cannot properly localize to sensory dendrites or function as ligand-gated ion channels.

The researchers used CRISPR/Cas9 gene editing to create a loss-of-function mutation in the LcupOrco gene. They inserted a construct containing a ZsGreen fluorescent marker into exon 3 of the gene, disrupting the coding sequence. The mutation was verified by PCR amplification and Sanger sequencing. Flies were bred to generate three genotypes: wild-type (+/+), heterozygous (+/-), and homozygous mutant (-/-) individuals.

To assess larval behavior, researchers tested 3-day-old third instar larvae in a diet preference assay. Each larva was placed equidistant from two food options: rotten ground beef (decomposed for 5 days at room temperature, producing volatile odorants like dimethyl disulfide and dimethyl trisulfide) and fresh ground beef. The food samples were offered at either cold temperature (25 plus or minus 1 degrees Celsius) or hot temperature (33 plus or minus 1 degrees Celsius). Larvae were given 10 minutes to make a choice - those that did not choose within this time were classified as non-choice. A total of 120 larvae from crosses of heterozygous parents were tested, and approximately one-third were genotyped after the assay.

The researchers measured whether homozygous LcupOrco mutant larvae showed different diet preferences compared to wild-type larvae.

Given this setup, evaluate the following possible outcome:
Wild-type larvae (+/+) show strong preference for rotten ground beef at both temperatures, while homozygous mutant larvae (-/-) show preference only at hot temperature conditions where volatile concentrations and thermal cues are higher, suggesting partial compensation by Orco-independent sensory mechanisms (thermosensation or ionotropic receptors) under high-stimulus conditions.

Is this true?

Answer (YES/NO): NO